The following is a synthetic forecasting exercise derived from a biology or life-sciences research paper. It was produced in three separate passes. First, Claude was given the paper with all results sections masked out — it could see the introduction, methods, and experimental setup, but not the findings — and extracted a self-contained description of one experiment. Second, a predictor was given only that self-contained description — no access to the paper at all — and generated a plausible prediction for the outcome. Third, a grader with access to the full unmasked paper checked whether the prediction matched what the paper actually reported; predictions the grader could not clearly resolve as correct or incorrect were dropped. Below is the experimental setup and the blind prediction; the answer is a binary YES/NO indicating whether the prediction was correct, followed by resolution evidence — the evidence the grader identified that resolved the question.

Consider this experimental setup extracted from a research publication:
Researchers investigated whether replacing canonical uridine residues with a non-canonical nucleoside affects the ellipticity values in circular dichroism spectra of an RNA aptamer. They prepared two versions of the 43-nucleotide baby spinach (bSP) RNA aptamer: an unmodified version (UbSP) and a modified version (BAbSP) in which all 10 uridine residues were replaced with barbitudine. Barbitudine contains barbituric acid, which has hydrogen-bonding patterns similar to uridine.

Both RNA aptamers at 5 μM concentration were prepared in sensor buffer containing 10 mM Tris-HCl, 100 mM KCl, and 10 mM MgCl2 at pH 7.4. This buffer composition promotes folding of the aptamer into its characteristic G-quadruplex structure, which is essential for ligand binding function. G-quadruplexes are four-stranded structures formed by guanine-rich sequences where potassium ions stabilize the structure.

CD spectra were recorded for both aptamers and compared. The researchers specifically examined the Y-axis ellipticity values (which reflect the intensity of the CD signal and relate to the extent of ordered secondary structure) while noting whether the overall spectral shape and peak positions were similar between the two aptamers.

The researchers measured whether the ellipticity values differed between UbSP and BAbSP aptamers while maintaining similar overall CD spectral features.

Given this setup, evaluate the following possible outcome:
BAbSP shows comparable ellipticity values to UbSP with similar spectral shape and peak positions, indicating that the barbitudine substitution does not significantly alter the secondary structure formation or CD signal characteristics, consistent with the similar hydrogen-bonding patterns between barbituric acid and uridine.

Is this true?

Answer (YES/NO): NO